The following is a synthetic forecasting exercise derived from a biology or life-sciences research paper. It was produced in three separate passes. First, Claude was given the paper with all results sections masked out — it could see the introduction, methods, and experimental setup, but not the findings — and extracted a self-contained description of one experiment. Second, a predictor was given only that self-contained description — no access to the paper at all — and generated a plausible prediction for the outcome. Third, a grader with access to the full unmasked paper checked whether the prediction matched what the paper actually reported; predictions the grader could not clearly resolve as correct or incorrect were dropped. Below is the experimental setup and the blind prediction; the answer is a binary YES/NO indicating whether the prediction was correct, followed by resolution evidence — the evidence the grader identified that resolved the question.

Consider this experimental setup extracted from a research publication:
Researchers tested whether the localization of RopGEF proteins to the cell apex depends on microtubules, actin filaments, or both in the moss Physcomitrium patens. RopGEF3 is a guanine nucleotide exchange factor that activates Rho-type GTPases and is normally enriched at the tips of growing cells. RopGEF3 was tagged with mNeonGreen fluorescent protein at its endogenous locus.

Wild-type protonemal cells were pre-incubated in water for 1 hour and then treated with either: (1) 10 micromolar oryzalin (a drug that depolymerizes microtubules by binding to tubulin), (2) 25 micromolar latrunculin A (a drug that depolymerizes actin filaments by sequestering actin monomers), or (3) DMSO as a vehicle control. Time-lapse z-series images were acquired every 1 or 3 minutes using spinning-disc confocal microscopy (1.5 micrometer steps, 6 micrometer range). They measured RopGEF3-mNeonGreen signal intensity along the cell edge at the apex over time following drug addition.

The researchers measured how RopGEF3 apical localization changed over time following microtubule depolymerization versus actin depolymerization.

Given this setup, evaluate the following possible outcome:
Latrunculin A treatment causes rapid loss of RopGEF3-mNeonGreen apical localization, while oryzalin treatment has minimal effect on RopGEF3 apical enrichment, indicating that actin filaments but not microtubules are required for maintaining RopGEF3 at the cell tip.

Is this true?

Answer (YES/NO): NO